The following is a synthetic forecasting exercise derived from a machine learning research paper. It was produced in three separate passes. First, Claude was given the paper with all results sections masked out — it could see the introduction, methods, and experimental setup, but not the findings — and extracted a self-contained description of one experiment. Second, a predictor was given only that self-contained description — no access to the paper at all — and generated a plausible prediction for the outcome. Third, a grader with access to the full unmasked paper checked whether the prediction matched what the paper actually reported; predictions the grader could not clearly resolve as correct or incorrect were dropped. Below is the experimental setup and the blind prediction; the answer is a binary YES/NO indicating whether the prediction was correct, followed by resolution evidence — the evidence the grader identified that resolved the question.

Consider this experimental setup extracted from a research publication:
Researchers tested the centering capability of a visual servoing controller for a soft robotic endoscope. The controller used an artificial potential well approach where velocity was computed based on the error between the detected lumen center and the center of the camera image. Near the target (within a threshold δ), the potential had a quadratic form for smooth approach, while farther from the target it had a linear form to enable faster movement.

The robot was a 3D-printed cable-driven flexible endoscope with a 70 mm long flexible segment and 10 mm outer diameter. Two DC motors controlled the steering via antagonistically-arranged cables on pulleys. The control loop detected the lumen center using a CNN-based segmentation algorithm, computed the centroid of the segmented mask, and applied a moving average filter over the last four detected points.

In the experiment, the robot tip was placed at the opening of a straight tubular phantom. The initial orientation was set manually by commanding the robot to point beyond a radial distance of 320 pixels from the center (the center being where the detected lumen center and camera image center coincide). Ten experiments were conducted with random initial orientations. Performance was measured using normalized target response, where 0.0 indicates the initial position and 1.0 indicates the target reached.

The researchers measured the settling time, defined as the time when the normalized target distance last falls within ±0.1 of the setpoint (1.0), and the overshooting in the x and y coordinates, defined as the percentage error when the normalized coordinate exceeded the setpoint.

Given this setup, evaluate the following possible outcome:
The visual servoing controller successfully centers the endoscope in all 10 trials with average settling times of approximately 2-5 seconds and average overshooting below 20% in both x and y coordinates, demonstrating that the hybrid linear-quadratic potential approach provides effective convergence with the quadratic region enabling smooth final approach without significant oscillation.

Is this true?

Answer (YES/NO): NO